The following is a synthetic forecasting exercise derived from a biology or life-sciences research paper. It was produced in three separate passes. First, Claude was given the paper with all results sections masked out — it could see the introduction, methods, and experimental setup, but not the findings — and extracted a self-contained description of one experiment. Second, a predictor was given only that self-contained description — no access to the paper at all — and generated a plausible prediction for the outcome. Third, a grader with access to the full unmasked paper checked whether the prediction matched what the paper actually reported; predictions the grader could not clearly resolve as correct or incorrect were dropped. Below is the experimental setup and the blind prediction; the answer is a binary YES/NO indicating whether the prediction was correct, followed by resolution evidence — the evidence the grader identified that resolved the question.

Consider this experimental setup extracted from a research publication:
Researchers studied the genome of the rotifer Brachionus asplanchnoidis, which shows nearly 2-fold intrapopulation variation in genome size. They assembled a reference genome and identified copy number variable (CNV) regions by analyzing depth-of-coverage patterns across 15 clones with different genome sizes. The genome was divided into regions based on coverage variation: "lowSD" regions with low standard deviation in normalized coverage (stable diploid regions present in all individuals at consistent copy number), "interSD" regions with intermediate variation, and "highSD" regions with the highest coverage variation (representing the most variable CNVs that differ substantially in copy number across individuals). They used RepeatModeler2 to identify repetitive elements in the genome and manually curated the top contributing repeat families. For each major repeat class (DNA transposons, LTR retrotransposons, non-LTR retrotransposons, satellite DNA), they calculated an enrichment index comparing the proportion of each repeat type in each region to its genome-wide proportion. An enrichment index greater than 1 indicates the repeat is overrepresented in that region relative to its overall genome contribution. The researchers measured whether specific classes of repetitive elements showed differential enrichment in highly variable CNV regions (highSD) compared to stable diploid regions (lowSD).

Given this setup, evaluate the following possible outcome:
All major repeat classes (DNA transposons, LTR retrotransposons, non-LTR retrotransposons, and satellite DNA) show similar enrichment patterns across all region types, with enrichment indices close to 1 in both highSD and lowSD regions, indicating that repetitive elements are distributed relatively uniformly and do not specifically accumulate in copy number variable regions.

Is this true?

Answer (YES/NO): NO